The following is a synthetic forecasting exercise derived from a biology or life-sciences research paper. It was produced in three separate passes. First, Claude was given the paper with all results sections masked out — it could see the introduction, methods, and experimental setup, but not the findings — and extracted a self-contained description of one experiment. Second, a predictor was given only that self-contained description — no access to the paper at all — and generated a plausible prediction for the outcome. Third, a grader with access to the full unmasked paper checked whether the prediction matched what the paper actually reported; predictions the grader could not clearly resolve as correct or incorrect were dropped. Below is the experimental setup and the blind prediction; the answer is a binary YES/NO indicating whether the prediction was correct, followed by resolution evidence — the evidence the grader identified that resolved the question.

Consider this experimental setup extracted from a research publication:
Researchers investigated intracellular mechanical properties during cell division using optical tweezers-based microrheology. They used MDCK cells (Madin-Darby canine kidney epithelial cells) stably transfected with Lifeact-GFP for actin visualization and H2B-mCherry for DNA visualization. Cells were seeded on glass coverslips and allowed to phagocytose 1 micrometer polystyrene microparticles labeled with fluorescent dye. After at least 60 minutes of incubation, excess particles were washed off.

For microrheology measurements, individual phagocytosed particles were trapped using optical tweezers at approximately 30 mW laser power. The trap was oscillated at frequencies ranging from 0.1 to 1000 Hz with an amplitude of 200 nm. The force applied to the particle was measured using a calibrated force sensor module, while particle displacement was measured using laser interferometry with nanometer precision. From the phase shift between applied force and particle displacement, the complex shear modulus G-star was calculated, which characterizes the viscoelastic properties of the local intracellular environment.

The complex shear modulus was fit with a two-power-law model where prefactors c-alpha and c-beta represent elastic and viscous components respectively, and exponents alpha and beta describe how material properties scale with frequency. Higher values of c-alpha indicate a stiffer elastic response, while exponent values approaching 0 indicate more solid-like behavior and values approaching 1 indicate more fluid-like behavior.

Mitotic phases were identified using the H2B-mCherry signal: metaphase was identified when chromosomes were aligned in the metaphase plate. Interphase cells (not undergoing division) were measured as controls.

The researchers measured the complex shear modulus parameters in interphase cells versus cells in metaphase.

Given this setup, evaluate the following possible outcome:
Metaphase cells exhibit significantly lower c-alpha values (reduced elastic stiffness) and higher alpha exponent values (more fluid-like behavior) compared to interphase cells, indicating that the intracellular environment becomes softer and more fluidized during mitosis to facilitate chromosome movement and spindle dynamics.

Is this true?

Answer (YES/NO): NO